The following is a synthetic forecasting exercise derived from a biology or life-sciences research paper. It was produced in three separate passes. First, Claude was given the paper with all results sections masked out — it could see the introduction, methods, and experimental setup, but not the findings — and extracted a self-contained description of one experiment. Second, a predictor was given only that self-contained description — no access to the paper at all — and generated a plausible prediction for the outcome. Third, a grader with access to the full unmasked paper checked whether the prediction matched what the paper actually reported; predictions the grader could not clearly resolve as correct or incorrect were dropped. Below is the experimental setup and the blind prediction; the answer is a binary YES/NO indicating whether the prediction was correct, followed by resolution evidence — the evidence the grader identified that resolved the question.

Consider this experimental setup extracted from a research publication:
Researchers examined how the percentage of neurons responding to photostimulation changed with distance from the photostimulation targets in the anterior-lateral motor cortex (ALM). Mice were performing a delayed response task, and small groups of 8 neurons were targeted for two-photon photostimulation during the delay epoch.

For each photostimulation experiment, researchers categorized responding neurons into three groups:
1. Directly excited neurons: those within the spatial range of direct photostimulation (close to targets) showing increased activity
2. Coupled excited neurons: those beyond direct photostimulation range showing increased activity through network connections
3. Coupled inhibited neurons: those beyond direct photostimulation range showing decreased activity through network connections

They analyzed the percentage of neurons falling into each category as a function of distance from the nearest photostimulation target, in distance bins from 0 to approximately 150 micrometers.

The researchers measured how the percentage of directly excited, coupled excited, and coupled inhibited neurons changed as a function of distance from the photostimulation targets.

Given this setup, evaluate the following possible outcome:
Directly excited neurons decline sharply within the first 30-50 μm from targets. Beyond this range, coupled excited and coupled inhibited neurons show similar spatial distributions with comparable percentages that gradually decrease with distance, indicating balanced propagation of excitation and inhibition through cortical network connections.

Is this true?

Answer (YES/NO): NO